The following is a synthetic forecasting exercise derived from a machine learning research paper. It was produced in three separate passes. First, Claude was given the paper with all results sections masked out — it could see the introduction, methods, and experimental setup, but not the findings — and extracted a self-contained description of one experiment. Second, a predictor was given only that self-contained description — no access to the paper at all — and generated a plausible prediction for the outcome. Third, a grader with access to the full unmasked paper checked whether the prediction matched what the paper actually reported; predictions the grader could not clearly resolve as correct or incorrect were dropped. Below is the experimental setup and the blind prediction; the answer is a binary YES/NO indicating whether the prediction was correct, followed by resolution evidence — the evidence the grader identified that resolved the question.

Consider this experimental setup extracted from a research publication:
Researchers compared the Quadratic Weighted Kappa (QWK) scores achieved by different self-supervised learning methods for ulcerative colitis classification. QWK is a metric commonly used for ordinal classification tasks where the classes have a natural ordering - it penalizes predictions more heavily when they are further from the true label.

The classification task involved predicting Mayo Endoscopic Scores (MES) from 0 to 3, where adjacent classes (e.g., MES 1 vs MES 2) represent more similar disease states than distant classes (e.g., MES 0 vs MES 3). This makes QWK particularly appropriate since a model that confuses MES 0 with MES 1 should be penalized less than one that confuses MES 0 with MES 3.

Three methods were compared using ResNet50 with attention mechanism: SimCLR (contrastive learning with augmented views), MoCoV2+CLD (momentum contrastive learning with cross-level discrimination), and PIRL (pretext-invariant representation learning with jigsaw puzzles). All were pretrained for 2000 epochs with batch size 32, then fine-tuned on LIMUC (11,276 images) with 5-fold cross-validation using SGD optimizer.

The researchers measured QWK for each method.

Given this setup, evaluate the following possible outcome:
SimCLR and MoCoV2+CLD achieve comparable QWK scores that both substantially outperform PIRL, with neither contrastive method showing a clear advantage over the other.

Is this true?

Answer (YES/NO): NO